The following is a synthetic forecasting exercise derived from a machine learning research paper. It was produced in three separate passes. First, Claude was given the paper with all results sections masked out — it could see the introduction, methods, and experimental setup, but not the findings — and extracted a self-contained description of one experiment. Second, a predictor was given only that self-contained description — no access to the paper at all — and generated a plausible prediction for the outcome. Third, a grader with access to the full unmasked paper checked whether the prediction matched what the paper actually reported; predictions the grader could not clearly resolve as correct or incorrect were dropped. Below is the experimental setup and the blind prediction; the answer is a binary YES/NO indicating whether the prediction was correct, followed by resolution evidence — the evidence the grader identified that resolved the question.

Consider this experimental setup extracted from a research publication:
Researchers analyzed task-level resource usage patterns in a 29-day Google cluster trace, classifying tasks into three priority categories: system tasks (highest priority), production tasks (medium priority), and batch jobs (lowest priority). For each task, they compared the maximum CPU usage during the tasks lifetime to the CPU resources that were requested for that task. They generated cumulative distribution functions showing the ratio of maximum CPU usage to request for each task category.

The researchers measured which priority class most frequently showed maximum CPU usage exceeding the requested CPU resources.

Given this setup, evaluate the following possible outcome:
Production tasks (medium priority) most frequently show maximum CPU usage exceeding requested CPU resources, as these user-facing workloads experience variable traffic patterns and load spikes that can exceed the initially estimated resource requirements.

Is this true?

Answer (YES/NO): NO